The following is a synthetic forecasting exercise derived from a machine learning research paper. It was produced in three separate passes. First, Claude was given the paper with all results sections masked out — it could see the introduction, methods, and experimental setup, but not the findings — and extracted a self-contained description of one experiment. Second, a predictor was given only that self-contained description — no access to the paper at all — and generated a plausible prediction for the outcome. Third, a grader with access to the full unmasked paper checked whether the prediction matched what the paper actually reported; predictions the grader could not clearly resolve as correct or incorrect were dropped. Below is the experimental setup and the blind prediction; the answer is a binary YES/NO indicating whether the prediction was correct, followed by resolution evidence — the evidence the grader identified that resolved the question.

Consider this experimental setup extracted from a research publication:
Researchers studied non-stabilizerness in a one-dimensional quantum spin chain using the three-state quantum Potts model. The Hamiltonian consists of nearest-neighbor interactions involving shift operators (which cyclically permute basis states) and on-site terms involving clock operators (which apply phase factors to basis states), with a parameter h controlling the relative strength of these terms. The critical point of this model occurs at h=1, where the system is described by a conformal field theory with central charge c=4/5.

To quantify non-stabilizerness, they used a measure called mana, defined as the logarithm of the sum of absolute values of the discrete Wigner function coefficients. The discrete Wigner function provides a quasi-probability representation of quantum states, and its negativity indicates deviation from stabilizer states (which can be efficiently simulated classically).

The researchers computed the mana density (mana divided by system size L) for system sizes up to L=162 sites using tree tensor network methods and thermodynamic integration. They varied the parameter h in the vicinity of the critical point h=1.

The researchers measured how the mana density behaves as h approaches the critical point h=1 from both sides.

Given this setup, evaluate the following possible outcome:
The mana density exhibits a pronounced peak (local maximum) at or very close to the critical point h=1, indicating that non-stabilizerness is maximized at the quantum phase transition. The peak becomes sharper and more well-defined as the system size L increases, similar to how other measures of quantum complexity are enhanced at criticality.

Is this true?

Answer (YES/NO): YES